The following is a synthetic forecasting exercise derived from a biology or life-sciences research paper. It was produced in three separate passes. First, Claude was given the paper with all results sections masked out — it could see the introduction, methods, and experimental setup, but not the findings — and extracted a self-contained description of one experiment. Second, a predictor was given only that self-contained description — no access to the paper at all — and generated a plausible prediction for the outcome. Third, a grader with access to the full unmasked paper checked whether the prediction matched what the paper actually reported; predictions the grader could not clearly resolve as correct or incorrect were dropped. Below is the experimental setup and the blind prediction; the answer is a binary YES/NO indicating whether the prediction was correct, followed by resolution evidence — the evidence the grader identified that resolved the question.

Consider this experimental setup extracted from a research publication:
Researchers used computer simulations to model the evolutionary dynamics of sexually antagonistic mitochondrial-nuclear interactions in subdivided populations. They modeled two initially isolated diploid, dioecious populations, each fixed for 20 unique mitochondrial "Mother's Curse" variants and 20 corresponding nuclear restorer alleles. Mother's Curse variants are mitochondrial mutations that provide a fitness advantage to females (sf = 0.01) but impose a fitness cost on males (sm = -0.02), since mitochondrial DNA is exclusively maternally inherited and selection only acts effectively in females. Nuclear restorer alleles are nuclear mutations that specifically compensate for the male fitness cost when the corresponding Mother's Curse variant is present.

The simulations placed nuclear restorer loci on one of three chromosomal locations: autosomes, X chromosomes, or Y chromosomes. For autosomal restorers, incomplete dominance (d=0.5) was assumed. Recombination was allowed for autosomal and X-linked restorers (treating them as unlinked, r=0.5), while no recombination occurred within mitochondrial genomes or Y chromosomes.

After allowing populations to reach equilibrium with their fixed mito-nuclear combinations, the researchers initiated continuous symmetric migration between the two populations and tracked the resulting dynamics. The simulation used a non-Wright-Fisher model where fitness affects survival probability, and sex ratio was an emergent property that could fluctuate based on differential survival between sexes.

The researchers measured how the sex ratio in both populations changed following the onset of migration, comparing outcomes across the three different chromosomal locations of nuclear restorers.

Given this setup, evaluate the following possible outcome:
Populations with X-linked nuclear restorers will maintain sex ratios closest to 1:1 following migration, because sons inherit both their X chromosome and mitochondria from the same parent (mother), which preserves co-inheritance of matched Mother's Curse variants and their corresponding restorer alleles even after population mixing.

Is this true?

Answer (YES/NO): NO